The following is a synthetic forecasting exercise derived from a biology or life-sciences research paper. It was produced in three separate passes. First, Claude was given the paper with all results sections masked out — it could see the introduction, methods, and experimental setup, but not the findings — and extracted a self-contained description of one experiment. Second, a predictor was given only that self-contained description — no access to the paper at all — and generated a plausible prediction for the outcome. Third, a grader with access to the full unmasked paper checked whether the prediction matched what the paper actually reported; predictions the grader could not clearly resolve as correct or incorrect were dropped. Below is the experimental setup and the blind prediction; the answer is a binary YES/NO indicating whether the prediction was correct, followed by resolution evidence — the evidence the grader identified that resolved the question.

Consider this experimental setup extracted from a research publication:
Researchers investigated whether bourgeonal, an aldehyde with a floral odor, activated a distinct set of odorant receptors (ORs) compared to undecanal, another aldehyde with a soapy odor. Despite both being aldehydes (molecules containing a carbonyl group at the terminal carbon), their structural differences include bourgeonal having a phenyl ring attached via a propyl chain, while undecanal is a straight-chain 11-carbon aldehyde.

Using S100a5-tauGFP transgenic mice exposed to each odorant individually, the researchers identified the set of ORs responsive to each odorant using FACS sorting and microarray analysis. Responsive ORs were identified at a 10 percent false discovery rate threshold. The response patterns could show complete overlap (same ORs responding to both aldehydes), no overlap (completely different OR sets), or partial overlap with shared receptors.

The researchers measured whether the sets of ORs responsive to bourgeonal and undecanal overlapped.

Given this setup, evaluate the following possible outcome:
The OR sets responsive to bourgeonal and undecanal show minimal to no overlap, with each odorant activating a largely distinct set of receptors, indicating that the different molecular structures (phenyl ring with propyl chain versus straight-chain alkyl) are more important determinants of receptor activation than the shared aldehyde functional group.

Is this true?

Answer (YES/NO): YES